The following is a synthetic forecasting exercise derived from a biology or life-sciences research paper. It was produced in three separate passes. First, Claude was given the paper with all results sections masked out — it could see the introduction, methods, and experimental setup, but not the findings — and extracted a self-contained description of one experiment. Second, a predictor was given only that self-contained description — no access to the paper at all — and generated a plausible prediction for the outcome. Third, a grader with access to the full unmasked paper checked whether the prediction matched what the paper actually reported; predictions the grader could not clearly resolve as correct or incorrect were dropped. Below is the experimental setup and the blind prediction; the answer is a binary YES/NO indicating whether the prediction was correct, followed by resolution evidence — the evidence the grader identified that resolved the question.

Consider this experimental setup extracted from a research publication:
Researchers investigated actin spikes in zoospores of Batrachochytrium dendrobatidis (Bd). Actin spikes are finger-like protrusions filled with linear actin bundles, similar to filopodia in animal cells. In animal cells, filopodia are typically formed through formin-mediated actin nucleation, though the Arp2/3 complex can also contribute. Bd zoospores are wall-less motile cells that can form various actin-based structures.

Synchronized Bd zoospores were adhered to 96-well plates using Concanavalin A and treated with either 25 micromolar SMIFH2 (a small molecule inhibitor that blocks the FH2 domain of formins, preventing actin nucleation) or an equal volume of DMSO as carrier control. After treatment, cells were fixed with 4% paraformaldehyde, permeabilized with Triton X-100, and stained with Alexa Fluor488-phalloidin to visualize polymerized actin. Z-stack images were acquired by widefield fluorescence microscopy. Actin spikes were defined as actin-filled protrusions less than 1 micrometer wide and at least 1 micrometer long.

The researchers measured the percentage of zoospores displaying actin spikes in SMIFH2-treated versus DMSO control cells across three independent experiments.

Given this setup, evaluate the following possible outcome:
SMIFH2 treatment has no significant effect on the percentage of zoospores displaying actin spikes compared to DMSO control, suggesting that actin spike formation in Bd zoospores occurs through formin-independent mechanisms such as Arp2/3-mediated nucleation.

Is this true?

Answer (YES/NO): NO